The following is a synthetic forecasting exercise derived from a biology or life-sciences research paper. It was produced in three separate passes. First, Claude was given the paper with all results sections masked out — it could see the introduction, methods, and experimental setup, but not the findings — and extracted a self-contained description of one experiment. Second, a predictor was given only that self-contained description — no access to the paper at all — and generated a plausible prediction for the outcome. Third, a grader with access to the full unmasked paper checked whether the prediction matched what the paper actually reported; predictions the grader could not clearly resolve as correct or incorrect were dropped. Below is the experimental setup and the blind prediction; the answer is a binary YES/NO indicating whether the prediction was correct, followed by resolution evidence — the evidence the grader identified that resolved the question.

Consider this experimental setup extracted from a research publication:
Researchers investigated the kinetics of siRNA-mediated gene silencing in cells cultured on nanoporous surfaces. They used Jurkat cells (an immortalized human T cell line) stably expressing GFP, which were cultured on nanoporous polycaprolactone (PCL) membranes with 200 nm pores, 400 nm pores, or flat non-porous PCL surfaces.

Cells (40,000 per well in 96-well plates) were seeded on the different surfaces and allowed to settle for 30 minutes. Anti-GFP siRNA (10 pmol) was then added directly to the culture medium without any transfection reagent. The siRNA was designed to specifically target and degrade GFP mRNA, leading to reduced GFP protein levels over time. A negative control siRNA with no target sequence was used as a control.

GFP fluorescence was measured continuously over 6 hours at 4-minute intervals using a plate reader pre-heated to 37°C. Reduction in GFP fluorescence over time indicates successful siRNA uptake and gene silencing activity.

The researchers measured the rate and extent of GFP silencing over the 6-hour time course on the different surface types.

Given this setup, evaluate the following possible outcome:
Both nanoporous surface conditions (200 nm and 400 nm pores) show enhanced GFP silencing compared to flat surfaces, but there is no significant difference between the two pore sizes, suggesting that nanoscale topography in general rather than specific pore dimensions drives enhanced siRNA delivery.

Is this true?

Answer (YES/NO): NO